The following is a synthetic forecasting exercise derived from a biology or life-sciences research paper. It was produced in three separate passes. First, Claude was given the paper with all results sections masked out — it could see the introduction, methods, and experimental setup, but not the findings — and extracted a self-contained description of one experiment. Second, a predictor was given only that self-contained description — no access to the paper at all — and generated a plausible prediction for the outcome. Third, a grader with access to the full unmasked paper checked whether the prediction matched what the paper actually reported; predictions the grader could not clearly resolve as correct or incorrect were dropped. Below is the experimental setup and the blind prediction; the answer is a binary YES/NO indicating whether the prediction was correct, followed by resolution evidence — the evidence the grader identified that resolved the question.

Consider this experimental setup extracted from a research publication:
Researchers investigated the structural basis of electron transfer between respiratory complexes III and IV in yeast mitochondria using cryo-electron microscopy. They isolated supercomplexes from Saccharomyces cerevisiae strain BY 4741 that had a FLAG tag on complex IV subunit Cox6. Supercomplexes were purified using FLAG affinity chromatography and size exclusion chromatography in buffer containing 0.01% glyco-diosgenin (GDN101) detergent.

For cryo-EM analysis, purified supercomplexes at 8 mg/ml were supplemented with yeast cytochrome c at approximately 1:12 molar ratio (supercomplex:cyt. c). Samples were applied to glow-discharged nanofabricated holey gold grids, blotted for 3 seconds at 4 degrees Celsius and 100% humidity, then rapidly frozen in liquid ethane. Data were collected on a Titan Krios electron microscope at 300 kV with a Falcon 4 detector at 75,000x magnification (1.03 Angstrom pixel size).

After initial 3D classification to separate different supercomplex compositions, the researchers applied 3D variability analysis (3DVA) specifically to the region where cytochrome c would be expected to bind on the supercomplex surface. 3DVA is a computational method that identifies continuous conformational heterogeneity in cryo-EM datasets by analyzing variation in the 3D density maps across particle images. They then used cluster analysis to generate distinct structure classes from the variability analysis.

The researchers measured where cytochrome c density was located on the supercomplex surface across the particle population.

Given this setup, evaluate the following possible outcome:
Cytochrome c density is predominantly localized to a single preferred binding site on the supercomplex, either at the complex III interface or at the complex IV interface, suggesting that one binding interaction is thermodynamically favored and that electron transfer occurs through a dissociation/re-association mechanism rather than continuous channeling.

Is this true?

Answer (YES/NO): NO